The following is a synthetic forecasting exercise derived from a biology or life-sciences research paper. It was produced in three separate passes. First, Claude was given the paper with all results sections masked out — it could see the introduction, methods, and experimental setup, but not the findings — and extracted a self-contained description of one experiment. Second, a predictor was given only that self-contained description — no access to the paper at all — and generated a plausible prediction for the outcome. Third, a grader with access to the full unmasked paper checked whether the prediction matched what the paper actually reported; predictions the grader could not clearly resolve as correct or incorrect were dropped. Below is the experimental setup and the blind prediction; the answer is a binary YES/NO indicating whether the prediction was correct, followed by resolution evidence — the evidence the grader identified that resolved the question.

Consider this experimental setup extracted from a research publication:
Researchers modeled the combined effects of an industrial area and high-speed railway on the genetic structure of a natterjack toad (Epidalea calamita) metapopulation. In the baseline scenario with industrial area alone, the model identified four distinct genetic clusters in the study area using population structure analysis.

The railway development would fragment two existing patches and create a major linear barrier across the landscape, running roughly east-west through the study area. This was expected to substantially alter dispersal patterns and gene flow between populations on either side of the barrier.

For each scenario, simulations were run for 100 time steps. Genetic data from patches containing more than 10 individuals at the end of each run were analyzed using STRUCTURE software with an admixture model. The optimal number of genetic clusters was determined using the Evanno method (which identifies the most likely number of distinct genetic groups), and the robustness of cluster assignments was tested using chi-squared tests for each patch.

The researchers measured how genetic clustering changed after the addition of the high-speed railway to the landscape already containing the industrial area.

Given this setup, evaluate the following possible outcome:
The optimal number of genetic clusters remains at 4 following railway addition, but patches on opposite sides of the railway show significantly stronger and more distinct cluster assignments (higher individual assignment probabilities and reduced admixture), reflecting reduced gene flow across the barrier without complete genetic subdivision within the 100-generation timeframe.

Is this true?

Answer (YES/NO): NO